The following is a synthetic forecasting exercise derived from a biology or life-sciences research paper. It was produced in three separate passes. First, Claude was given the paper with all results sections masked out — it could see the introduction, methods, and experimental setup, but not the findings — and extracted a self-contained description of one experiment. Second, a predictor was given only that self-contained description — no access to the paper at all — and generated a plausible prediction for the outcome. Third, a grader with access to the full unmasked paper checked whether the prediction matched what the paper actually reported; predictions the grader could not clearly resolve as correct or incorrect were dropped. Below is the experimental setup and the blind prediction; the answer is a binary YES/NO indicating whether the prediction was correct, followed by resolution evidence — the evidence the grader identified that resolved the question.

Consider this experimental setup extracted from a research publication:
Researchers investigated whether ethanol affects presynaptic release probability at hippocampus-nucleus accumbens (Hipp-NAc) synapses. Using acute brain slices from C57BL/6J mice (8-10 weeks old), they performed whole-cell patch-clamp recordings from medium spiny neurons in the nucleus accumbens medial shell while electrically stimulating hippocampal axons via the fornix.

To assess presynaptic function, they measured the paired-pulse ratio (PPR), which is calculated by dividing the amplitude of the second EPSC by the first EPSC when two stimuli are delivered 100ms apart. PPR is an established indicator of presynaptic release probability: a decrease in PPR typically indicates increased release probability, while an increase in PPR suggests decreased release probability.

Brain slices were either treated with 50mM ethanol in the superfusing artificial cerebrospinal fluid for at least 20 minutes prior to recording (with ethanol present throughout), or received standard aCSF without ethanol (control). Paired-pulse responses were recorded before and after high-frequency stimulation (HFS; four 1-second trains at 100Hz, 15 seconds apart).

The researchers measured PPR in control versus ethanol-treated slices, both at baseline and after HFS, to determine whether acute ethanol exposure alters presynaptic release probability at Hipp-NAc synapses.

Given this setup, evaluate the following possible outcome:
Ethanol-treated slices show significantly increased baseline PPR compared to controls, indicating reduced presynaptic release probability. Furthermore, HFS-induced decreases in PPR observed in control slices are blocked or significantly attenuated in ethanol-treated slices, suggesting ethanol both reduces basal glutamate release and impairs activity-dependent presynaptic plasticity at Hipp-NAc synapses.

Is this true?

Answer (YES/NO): NO